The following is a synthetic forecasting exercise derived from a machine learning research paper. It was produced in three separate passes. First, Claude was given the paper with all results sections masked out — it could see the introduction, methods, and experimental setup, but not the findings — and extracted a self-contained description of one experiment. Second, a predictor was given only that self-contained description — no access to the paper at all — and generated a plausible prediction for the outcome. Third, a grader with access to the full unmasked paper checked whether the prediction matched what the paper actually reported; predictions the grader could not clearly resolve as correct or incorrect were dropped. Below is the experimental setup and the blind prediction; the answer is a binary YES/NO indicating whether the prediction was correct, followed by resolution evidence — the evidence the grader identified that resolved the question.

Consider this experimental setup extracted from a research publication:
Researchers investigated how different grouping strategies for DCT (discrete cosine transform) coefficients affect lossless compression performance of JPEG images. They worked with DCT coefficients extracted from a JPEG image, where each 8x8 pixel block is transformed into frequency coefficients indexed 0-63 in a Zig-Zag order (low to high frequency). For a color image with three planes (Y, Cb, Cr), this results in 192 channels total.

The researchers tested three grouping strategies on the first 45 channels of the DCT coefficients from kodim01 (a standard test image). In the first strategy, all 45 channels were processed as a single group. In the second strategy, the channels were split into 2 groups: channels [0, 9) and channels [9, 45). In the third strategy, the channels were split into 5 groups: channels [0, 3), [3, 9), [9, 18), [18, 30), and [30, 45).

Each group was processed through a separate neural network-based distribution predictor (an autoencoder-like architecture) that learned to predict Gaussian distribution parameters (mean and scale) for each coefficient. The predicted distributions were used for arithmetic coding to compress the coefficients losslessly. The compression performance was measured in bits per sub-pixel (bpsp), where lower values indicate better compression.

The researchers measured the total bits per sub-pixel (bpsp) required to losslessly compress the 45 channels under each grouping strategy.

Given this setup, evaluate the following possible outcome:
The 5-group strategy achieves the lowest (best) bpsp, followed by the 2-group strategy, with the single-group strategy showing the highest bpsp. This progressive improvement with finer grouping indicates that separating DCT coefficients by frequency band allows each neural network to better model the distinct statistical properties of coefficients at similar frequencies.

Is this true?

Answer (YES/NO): NO